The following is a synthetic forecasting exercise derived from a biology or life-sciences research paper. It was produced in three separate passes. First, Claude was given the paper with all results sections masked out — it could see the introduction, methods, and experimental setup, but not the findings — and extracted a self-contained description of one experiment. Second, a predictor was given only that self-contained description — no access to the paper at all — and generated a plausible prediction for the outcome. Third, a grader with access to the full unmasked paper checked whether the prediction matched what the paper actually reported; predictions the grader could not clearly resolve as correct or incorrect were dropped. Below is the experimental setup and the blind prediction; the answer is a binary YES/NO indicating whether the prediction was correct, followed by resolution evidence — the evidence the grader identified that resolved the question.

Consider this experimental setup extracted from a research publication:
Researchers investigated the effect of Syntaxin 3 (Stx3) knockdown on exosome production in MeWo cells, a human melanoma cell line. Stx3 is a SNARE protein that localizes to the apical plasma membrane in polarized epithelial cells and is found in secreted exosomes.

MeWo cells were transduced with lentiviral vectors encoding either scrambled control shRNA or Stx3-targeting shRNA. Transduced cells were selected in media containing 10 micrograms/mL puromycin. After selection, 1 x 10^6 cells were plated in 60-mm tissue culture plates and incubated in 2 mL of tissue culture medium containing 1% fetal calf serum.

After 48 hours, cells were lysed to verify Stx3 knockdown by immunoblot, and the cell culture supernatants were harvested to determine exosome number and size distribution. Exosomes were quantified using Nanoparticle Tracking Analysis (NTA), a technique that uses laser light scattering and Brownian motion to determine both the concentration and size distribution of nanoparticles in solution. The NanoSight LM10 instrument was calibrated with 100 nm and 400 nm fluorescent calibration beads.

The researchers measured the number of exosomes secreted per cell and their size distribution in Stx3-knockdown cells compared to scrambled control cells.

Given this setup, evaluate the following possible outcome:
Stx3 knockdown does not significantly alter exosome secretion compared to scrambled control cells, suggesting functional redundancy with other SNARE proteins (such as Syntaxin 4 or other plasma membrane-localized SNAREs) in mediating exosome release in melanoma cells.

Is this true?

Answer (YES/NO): YES